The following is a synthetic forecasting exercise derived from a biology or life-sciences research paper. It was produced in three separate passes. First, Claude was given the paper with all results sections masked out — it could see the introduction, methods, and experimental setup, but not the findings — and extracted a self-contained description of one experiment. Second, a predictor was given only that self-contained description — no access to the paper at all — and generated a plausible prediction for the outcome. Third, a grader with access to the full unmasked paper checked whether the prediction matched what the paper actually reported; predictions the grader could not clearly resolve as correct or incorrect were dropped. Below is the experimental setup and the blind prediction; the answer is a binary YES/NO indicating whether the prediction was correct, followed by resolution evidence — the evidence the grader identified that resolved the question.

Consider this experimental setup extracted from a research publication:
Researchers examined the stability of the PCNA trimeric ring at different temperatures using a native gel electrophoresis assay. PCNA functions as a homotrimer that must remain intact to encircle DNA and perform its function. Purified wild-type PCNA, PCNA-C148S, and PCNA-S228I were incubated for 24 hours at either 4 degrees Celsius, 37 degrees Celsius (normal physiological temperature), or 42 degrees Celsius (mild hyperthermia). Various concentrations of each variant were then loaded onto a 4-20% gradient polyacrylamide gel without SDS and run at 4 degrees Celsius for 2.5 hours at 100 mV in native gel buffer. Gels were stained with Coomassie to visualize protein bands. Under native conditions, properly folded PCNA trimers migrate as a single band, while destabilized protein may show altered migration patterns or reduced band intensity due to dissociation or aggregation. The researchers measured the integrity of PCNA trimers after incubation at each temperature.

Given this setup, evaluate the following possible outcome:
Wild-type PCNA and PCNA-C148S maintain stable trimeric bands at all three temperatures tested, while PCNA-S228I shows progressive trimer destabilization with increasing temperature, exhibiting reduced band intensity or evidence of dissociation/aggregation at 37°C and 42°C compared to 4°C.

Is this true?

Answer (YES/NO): NO